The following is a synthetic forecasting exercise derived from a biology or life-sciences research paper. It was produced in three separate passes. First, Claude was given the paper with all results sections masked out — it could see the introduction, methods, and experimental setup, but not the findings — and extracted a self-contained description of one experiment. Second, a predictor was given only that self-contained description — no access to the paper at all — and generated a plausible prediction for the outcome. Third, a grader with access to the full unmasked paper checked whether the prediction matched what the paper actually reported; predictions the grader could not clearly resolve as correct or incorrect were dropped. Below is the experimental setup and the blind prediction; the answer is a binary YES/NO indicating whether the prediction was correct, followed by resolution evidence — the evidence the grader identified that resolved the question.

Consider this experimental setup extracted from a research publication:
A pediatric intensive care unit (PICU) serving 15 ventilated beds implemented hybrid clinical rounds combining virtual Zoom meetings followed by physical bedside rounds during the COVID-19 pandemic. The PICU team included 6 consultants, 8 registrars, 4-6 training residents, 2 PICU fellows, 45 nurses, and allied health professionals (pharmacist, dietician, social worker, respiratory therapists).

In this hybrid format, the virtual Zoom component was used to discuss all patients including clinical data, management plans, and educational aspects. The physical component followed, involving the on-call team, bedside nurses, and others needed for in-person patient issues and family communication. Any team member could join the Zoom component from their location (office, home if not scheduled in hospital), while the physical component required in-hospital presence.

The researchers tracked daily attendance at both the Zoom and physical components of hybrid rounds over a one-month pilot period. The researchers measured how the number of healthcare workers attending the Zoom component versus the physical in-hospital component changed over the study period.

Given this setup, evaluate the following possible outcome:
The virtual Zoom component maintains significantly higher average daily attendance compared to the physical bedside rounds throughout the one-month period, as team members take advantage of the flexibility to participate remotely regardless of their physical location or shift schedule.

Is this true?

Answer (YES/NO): NO